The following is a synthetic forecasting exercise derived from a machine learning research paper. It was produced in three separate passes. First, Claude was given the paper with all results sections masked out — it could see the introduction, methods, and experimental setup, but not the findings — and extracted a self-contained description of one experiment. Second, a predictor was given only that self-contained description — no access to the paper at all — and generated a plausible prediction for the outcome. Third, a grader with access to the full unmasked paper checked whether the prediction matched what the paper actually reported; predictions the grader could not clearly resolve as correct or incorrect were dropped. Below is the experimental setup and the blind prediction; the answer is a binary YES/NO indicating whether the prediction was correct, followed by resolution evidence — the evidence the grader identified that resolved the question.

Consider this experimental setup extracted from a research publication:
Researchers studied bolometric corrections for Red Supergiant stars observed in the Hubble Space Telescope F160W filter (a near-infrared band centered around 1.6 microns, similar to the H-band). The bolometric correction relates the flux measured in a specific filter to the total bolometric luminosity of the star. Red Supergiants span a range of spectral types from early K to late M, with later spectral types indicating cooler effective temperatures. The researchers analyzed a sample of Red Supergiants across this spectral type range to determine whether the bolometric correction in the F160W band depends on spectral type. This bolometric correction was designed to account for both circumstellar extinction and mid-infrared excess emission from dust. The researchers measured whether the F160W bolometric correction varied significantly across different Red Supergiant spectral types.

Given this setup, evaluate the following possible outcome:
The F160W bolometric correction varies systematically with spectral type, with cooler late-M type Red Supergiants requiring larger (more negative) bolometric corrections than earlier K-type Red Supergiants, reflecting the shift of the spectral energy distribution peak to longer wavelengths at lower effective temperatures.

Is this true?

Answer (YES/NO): NO